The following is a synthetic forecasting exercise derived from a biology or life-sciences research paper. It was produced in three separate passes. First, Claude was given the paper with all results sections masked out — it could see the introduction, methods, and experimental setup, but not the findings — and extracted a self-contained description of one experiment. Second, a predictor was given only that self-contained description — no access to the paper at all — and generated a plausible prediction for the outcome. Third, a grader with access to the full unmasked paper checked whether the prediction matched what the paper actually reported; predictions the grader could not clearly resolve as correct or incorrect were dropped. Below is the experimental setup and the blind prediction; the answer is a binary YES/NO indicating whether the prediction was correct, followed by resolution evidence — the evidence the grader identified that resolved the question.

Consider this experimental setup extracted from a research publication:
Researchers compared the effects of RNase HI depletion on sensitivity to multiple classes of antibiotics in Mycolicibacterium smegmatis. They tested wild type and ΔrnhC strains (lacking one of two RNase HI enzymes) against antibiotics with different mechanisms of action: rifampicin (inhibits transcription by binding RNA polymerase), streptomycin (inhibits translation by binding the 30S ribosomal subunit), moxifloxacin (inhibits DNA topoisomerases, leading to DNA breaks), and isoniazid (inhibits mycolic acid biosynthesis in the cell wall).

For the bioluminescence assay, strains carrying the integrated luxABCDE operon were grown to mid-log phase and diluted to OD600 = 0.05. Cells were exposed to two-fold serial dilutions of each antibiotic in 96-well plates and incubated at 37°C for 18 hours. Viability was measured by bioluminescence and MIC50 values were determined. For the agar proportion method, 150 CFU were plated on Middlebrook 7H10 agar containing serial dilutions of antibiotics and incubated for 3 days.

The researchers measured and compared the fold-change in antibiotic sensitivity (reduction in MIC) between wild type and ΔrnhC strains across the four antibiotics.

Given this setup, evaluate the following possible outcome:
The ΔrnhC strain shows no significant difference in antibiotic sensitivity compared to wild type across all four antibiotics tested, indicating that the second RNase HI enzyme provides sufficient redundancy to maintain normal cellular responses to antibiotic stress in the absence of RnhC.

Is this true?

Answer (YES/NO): NO